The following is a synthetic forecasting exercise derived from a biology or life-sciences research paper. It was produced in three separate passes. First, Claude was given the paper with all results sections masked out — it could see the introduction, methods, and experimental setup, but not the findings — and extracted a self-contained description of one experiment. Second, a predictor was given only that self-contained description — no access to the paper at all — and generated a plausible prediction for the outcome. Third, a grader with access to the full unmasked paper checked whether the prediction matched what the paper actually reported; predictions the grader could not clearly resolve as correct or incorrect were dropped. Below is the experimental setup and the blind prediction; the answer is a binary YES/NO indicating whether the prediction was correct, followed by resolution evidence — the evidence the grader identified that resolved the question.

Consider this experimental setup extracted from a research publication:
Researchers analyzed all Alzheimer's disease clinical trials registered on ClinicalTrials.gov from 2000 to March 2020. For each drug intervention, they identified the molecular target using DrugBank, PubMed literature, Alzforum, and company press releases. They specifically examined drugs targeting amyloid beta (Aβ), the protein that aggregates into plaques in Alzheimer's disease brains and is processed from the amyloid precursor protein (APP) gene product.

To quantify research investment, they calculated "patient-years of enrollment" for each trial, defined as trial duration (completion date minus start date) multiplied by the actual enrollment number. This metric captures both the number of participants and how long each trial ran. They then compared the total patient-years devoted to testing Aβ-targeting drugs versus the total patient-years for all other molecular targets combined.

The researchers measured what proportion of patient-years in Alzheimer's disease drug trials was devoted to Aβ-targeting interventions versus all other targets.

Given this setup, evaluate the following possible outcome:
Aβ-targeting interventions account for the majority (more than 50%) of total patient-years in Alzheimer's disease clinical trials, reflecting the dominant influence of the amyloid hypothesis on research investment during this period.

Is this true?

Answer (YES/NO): NO